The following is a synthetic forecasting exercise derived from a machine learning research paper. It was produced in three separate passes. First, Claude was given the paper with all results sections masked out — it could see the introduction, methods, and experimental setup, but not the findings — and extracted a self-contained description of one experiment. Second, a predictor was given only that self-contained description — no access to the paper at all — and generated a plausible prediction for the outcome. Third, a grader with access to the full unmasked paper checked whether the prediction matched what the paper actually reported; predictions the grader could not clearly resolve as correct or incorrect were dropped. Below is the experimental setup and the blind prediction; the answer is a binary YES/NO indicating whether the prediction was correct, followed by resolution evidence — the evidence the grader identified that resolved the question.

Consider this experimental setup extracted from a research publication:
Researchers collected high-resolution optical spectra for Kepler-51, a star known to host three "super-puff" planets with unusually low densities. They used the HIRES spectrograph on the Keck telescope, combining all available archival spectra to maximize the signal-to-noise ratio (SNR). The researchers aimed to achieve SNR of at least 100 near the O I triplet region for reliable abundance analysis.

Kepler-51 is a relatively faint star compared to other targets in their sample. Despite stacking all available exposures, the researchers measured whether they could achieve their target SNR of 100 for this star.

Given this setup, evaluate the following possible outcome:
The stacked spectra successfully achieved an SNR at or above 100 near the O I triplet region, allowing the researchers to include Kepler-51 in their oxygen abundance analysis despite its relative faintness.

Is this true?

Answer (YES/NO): NO